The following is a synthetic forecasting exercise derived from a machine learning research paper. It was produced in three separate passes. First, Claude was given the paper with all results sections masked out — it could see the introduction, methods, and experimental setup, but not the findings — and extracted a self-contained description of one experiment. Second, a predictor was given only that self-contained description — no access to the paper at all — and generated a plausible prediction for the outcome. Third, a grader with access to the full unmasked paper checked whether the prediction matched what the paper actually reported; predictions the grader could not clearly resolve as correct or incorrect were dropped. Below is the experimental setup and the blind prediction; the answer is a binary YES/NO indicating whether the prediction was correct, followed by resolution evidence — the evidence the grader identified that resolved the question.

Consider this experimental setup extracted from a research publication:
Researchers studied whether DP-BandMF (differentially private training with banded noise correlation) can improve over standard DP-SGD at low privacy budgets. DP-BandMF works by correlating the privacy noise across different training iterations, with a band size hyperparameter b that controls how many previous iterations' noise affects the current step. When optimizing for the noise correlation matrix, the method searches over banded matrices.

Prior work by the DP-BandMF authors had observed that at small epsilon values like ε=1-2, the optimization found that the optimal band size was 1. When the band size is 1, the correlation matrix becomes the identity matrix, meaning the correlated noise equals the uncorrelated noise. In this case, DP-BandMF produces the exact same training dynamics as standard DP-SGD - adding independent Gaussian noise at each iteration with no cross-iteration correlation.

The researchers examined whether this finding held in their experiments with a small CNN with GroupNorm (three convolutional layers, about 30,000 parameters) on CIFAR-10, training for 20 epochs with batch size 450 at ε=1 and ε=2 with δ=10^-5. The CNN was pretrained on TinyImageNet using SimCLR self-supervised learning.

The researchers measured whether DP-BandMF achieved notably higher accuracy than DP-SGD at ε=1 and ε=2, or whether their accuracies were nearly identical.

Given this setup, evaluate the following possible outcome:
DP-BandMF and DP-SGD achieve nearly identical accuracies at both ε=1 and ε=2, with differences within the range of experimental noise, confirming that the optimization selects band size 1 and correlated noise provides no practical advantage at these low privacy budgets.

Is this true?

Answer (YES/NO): YES